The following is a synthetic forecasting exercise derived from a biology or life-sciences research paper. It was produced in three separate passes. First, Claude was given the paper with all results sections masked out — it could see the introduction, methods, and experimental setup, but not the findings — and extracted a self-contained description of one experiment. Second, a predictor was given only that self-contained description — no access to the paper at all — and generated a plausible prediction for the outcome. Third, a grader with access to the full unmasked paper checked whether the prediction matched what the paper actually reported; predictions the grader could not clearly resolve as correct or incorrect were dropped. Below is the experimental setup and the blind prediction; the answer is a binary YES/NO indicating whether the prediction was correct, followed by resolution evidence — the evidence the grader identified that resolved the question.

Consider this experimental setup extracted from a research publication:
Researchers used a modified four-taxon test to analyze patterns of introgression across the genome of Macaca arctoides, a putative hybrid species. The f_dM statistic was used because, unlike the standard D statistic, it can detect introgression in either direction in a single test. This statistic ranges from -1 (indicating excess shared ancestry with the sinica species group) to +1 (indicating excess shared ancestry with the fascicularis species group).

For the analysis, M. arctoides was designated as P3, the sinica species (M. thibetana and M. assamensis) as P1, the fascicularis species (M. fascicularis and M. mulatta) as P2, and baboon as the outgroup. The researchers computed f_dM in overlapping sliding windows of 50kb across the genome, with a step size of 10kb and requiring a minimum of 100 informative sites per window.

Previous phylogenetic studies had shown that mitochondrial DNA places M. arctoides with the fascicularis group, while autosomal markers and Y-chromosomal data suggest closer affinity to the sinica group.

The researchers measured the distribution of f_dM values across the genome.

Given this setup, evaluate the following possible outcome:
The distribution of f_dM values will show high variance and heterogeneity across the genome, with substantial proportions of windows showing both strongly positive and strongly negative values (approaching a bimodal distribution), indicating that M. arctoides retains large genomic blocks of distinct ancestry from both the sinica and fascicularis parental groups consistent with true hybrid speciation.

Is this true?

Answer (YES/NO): NO